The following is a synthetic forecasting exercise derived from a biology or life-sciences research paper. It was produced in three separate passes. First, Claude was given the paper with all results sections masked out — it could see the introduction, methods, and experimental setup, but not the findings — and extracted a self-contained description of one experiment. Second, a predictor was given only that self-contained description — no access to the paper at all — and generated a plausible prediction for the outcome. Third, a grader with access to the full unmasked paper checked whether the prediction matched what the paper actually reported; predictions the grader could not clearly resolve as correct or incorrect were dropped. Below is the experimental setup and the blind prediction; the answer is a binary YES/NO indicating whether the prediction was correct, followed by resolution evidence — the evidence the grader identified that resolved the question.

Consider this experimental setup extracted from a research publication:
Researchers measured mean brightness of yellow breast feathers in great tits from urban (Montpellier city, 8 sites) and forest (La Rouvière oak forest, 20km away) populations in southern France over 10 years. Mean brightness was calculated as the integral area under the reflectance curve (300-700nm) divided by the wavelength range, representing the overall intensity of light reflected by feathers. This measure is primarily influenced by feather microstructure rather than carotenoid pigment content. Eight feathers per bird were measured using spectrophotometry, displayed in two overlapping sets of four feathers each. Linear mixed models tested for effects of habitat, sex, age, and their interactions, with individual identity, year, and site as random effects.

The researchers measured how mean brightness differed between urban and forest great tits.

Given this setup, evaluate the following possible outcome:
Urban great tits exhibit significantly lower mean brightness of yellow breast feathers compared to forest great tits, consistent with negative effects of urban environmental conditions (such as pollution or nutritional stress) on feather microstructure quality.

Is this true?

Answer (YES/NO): NO